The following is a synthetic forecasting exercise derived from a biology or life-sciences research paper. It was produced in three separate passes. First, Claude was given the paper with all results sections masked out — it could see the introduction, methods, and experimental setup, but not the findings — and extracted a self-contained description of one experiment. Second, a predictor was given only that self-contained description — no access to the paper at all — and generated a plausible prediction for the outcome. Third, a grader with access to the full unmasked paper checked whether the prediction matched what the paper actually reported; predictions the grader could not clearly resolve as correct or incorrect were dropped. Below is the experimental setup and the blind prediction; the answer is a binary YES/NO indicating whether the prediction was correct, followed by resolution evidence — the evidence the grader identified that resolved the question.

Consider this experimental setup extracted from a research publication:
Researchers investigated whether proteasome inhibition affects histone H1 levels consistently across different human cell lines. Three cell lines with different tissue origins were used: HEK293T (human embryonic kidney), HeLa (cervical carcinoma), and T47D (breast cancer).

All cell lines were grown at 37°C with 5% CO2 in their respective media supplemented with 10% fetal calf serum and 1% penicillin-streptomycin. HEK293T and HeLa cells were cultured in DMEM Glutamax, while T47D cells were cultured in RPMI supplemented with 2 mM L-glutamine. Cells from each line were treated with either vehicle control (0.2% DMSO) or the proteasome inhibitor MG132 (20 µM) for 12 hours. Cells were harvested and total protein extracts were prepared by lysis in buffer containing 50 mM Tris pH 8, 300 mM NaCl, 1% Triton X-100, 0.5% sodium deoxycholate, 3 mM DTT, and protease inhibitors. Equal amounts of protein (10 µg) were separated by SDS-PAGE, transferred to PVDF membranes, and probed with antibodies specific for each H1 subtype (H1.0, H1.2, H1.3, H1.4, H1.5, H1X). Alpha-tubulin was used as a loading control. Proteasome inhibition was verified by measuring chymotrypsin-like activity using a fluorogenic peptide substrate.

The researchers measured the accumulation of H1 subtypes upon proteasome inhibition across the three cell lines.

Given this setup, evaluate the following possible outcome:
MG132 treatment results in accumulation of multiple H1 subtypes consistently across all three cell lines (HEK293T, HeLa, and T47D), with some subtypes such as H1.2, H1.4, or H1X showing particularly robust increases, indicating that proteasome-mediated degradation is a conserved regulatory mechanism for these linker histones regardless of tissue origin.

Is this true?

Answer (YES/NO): NO